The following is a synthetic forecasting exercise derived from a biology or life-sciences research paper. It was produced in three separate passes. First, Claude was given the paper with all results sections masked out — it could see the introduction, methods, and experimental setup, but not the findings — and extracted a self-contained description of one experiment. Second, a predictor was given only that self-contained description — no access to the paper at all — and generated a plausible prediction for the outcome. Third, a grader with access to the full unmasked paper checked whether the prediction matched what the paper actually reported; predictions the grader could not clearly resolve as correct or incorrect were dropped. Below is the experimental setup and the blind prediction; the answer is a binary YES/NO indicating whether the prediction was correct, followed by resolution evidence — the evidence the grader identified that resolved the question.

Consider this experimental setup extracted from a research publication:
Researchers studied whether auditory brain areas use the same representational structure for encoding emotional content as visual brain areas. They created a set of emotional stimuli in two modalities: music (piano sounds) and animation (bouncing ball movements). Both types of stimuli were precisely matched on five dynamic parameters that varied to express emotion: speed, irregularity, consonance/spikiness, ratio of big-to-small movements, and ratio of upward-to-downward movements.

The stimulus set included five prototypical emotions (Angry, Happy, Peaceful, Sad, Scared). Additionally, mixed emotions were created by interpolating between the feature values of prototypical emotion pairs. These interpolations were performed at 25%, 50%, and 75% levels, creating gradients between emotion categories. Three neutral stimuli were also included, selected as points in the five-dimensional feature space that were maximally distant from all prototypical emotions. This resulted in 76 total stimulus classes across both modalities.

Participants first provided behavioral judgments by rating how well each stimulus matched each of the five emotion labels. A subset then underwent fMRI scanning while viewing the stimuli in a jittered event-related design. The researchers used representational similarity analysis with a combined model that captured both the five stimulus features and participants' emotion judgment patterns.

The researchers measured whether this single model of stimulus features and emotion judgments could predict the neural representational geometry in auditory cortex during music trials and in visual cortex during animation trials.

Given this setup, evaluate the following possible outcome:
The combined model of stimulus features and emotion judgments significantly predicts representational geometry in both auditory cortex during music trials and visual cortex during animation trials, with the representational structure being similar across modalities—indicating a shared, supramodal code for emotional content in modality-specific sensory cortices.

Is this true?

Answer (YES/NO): YES